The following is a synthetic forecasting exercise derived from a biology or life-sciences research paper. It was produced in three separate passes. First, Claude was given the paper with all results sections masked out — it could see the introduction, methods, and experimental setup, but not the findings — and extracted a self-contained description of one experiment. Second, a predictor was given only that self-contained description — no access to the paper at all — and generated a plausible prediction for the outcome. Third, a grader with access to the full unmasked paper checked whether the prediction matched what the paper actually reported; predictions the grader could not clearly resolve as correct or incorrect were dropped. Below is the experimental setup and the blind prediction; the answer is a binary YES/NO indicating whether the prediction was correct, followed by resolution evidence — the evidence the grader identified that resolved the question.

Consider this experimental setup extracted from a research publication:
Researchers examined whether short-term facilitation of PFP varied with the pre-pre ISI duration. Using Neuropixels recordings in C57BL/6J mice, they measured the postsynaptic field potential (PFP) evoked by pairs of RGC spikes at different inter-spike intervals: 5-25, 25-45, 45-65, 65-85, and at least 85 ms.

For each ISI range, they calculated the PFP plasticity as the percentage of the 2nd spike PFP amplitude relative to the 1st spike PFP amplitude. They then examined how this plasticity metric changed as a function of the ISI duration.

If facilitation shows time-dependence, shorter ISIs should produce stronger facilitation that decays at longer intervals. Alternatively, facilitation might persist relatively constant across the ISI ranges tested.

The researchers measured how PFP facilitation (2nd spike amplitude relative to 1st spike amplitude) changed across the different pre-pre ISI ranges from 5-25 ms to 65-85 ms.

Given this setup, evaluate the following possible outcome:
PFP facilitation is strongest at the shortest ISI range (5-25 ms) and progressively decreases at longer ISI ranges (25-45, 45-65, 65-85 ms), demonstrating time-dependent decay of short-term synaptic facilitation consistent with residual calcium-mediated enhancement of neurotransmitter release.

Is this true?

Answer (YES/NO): YES